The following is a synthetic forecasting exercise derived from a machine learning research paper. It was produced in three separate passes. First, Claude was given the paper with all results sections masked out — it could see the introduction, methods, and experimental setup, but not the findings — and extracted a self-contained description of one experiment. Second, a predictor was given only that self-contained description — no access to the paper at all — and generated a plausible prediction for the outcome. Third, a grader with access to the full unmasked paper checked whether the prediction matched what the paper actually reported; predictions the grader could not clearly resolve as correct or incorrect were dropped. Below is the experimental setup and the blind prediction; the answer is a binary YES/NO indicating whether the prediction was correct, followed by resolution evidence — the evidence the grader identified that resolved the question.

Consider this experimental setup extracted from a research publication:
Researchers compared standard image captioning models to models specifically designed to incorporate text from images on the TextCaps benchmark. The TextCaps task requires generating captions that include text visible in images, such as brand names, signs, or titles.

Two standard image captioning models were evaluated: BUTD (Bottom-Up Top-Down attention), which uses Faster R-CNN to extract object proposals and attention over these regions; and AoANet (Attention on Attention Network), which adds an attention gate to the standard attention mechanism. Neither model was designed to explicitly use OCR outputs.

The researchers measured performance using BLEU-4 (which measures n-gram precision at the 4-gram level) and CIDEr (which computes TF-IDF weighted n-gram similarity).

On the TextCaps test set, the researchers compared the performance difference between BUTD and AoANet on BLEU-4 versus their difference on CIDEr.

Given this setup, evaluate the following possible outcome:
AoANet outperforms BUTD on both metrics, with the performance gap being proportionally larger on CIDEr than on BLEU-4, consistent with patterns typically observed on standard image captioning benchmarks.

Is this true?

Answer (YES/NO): NO